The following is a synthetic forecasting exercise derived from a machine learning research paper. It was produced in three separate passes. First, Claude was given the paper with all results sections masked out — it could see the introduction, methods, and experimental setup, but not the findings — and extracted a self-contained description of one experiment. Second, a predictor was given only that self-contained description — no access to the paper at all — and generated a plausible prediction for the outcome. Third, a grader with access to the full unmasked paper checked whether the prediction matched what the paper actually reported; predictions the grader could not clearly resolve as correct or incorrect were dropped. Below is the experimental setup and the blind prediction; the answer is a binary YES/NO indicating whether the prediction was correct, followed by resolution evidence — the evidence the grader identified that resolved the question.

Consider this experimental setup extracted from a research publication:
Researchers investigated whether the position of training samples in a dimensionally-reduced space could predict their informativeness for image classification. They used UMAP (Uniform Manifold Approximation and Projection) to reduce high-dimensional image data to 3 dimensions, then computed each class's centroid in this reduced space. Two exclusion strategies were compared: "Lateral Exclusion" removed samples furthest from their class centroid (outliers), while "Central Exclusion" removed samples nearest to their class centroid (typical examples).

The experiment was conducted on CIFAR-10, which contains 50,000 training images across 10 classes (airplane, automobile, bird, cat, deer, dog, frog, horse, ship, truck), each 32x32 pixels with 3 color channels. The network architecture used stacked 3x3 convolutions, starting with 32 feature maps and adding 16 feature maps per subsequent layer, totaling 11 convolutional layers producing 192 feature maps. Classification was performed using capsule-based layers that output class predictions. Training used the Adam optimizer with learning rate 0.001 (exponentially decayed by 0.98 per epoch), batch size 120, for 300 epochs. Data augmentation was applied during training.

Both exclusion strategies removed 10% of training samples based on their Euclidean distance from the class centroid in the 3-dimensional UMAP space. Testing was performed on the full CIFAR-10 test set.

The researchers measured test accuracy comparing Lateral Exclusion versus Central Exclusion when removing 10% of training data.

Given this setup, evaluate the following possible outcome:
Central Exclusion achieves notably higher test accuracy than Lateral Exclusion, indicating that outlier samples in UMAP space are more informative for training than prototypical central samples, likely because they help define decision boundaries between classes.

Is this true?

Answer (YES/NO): NO